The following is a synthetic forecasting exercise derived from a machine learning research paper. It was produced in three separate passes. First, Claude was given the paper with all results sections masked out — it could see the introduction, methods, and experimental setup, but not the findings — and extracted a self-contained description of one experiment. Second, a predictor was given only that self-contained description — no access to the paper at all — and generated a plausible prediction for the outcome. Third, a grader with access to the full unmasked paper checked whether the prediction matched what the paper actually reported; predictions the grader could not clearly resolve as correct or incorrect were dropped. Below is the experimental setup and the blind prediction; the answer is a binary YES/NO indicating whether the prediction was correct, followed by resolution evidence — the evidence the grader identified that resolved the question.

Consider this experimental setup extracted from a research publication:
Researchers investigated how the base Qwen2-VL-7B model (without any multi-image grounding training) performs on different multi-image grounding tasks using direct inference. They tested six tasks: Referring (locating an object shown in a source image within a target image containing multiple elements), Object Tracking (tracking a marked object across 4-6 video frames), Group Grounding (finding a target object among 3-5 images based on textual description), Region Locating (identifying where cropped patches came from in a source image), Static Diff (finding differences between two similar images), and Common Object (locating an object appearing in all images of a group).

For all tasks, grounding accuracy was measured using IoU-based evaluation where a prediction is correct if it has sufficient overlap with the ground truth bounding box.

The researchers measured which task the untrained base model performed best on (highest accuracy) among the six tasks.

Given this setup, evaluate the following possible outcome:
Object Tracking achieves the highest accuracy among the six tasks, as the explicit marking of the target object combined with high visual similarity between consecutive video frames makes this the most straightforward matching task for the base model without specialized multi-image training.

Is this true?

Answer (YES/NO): NO